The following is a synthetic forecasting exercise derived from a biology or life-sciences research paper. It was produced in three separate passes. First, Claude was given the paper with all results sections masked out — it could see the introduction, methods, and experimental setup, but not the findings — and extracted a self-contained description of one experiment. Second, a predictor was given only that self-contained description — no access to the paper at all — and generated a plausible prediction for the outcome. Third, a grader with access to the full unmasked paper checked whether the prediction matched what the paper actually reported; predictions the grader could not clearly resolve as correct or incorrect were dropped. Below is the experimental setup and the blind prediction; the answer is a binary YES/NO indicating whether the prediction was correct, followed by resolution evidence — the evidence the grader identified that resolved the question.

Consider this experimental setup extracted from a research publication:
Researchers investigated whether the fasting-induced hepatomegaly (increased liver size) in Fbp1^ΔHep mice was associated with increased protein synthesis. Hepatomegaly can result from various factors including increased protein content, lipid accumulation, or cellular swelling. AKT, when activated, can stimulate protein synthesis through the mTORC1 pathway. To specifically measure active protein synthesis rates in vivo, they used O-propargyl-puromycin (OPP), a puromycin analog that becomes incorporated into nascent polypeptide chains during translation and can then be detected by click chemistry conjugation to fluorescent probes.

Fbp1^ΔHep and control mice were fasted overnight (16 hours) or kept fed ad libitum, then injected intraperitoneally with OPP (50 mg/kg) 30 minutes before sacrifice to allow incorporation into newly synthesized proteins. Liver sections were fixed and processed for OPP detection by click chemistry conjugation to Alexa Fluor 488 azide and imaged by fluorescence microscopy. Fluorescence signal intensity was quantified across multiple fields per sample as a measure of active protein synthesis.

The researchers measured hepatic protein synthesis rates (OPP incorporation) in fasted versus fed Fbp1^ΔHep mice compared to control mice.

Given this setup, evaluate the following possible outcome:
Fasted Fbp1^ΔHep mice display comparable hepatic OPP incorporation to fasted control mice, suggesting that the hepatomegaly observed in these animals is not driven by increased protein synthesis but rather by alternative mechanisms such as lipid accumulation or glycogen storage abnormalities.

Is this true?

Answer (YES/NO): NO